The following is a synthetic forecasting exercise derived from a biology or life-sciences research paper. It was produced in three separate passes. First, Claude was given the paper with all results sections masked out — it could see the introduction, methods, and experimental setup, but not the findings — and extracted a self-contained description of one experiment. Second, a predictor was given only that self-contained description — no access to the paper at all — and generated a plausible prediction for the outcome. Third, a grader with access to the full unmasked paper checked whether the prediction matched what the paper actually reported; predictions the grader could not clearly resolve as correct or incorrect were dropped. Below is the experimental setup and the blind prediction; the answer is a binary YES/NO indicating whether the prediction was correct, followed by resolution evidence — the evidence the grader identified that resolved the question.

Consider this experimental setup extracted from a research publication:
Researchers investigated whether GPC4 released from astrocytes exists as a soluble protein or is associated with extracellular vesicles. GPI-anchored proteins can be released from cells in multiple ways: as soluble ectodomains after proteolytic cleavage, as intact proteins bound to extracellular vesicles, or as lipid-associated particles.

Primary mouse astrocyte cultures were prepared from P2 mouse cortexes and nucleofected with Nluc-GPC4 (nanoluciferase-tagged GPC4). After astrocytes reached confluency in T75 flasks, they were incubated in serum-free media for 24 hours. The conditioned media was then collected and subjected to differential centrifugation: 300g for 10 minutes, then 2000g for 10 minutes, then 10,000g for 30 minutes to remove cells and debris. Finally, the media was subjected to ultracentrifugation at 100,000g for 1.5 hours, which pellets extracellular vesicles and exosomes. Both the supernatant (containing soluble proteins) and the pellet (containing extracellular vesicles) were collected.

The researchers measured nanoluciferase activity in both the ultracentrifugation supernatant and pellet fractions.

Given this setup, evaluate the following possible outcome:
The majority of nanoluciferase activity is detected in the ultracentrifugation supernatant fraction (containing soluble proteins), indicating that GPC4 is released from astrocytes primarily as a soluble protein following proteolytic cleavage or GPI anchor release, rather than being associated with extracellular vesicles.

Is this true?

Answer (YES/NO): YES